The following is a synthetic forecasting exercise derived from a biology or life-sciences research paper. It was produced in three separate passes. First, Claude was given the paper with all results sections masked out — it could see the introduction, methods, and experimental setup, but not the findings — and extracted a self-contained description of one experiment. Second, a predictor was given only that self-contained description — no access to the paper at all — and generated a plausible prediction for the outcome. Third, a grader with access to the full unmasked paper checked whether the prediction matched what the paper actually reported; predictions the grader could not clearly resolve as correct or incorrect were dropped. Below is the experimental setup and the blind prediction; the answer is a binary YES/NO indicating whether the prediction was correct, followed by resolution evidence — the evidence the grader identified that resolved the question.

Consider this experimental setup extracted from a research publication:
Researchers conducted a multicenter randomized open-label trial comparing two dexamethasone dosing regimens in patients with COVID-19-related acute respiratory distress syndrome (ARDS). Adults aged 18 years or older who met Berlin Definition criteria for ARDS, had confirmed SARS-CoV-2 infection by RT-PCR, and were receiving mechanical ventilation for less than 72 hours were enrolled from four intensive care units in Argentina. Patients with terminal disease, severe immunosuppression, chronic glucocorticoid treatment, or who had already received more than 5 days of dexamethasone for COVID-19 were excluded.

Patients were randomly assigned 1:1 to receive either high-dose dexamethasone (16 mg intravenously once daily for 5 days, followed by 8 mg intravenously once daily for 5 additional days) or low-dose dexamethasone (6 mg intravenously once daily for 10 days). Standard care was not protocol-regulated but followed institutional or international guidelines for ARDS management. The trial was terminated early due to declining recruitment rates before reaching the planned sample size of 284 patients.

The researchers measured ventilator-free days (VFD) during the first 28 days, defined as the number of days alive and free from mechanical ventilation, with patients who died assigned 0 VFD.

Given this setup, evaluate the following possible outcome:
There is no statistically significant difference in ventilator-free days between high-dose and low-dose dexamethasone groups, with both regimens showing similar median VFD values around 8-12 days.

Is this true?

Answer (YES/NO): NO